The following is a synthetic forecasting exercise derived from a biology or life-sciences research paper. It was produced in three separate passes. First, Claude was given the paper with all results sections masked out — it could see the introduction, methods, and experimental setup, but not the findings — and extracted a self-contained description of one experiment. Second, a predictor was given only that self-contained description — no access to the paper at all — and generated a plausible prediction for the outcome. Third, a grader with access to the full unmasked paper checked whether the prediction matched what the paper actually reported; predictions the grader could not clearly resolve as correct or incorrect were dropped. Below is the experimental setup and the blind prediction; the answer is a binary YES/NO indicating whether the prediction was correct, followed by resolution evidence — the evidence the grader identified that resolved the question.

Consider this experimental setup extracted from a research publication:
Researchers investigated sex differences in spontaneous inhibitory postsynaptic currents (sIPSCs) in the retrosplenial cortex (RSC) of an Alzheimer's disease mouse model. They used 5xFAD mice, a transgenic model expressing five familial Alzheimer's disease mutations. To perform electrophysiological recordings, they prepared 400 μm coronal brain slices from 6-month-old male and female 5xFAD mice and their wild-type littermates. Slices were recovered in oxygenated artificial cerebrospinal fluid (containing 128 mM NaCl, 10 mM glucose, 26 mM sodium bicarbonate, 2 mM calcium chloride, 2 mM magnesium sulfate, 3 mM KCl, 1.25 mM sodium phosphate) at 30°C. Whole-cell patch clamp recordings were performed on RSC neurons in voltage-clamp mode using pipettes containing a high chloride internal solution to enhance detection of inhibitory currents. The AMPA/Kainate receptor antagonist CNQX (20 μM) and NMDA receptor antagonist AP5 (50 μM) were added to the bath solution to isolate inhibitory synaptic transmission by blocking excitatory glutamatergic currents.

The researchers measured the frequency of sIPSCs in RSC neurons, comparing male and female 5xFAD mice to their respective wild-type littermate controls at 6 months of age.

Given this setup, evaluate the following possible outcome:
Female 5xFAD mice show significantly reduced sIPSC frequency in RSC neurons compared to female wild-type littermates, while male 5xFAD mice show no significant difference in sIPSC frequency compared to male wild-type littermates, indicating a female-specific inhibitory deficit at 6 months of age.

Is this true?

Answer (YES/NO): NO